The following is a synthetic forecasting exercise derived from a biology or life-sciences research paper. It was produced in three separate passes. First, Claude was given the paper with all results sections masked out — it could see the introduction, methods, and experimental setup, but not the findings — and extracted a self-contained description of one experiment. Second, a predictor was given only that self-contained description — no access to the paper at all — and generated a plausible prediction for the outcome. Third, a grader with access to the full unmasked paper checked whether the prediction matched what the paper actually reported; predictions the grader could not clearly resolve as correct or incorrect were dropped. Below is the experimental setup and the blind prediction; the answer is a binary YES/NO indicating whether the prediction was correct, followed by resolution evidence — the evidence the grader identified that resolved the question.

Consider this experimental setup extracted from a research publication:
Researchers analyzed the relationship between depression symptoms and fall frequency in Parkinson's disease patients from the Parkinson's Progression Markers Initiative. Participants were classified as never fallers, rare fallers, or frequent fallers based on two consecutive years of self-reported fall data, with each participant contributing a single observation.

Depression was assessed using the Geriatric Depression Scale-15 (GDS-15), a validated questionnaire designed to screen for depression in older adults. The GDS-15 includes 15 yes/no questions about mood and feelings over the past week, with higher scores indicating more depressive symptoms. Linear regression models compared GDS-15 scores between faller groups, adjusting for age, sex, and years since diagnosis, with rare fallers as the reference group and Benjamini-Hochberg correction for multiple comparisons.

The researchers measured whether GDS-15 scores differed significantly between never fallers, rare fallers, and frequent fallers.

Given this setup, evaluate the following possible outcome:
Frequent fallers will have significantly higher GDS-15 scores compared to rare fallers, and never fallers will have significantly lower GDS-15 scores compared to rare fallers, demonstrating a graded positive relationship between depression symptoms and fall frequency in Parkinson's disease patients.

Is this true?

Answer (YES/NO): NO